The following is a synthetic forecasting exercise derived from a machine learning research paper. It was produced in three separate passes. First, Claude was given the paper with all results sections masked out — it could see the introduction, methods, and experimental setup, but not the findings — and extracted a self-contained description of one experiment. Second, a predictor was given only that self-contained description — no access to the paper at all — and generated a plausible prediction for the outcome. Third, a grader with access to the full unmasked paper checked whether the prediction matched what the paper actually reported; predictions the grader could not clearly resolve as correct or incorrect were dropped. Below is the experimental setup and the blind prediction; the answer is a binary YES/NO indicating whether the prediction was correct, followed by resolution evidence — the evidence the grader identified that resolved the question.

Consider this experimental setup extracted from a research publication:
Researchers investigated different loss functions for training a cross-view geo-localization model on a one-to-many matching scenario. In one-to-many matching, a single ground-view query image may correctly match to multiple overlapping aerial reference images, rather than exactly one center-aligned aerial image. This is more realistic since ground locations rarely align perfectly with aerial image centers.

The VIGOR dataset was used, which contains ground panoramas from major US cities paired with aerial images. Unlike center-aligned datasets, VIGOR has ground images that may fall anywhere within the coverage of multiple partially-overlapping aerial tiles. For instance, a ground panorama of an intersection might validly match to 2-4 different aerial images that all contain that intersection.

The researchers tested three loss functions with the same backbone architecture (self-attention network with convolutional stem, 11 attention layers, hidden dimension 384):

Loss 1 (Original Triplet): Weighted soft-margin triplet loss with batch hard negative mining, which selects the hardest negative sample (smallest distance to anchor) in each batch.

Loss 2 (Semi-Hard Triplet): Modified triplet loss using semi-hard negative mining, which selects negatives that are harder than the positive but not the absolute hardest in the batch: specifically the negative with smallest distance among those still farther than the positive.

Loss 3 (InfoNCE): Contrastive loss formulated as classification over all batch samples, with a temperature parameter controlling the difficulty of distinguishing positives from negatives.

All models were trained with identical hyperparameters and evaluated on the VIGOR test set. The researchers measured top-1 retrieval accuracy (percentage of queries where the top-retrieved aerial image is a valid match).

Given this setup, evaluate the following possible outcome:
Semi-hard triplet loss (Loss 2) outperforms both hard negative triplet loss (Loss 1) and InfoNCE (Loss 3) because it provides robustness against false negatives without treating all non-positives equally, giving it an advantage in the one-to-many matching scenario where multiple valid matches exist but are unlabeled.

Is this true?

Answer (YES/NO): NO